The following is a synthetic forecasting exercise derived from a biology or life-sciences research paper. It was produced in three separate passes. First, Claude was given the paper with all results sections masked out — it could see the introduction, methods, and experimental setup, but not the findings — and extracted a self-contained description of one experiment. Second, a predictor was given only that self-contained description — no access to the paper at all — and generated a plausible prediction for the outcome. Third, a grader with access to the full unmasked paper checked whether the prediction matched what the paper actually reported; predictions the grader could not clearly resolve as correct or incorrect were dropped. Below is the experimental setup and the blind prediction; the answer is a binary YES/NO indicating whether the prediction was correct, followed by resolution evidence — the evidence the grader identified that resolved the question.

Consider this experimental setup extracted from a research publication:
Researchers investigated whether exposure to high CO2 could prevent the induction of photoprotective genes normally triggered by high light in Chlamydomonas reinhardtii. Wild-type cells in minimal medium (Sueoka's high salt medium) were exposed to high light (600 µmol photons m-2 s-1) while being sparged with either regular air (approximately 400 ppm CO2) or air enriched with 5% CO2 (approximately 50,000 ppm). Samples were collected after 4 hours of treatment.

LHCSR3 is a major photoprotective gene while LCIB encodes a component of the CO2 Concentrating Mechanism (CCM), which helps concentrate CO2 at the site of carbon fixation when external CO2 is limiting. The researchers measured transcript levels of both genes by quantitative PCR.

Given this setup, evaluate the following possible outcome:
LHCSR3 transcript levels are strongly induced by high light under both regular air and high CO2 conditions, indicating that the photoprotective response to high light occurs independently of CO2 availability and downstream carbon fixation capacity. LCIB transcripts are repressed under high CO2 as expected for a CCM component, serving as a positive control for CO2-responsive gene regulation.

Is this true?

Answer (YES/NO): NO